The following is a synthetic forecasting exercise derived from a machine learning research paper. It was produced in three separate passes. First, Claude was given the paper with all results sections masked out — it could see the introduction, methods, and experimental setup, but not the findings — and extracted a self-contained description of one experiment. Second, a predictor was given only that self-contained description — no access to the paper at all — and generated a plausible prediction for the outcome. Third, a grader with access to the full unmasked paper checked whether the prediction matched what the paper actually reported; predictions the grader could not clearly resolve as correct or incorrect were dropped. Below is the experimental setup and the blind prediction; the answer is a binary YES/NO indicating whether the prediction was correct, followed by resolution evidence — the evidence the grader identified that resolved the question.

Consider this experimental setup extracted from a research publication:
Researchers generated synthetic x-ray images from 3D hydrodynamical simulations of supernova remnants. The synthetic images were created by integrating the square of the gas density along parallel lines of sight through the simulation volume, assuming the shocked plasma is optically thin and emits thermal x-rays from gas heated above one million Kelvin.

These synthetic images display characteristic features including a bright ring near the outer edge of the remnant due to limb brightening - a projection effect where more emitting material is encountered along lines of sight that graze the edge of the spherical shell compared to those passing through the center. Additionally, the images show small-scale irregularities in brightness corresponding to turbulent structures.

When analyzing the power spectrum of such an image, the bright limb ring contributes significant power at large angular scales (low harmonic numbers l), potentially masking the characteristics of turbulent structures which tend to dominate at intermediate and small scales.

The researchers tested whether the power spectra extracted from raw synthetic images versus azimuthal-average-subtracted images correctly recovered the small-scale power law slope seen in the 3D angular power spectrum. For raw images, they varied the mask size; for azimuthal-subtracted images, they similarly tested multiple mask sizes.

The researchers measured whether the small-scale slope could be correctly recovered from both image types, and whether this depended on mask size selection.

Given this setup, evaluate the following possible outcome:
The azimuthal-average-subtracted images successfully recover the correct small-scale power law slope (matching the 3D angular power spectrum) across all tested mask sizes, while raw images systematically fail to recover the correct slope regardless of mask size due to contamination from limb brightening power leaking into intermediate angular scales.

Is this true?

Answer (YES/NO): NO